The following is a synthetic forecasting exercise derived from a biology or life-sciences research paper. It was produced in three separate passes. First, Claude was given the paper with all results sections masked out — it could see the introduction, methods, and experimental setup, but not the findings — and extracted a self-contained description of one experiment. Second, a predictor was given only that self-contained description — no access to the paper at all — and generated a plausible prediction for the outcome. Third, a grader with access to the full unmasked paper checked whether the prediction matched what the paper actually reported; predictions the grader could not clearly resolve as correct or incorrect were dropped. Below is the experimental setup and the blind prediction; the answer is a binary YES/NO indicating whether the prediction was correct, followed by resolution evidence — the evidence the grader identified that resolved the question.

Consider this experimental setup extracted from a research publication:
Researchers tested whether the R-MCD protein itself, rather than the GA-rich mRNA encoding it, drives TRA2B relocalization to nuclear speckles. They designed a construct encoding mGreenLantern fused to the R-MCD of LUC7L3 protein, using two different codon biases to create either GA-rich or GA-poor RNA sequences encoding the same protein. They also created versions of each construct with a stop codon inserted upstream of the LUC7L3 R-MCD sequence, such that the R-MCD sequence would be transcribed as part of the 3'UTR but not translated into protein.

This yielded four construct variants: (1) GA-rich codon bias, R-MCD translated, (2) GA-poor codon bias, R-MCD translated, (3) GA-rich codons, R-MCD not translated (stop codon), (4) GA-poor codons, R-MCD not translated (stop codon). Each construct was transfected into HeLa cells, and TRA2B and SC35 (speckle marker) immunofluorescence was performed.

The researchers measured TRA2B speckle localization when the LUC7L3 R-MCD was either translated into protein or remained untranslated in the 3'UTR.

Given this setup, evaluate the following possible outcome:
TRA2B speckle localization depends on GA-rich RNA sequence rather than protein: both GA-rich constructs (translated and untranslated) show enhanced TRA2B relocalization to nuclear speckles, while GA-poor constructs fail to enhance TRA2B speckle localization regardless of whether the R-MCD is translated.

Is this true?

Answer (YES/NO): NO